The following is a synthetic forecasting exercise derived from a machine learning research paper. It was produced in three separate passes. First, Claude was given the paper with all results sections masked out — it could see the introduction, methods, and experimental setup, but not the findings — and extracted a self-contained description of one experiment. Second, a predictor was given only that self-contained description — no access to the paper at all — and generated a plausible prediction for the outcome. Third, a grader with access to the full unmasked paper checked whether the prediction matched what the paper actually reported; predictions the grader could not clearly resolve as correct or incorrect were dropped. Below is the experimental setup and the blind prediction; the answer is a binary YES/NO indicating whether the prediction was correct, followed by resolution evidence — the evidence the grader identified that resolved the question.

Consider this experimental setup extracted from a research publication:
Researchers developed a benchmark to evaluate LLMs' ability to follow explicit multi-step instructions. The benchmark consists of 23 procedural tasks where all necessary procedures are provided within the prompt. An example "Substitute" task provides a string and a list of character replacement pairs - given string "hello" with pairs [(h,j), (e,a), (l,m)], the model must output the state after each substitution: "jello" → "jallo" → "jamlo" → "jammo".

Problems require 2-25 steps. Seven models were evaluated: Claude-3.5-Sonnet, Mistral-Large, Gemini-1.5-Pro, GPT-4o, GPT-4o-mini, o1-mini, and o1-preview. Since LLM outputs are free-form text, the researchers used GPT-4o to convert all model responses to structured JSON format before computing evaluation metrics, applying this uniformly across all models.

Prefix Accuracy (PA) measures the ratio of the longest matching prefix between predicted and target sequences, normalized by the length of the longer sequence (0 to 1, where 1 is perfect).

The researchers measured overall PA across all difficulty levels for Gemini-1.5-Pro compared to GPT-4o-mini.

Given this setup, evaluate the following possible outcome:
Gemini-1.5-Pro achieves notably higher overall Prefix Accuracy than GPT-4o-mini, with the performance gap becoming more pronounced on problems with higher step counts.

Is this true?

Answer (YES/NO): NO